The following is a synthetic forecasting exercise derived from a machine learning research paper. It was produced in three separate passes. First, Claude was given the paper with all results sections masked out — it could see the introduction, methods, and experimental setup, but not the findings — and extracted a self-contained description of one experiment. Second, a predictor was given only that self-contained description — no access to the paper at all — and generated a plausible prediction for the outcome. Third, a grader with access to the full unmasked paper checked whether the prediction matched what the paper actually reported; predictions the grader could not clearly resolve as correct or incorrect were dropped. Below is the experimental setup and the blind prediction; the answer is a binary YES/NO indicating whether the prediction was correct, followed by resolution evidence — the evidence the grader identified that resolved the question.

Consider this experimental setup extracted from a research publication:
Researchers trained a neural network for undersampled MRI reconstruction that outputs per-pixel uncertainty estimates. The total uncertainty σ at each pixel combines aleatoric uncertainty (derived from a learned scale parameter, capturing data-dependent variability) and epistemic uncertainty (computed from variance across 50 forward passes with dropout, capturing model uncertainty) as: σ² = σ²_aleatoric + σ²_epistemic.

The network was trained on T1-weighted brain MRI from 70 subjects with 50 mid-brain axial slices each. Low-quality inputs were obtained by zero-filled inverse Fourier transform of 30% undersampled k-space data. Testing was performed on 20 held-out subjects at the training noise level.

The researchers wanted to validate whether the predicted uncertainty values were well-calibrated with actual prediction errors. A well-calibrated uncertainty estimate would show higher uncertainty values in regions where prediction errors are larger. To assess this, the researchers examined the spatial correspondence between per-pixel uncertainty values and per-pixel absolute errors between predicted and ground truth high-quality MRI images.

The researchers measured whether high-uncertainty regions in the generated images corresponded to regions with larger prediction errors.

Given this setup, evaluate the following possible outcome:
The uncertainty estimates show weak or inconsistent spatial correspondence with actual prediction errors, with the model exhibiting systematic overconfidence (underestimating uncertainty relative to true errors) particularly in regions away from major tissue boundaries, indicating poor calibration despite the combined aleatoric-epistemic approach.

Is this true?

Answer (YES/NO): NO